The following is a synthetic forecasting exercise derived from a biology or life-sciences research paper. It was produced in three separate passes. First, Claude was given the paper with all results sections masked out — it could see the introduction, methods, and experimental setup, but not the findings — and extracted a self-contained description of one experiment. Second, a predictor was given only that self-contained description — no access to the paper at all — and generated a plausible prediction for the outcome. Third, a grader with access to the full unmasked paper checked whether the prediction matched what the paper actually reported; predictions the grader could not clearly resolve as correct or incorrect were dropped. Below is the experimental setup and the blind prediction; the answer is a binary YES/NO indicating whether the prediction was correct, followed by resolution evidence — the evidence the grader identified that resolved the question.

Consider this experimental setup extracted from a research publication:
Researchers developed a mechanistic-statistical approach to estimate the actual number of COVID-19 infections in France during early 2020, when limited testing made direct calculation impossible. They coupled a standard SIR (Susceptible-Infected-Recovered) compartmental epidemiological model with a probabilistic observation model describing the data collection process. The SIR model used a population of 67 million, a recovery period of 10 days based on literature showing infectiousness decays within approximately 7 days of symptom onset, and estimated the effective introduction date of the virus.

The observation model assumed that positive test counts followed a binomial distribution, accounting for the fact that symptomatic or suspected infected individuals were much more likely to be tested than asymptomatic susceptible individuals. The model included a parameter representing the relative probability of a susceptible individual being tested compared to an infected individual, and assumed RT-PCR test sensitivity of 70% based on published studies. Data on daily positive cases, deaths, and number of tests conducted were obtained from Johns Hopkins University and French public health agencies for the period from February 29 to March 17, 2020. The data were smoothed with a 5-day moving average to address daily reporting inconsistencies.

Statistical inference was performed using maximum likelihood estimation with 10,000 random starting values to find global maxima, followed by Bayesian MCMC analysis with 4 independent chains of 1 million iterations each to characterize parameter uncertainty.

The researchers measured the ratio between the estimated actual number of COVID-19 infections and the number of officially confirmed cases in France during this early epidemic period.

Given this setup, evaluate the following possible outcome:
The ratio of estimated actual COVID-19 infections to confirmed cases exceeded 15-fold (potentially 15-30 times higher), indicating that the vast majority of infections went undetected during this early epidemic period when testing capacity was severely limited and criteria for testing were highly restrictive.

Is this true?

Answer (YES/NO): NO